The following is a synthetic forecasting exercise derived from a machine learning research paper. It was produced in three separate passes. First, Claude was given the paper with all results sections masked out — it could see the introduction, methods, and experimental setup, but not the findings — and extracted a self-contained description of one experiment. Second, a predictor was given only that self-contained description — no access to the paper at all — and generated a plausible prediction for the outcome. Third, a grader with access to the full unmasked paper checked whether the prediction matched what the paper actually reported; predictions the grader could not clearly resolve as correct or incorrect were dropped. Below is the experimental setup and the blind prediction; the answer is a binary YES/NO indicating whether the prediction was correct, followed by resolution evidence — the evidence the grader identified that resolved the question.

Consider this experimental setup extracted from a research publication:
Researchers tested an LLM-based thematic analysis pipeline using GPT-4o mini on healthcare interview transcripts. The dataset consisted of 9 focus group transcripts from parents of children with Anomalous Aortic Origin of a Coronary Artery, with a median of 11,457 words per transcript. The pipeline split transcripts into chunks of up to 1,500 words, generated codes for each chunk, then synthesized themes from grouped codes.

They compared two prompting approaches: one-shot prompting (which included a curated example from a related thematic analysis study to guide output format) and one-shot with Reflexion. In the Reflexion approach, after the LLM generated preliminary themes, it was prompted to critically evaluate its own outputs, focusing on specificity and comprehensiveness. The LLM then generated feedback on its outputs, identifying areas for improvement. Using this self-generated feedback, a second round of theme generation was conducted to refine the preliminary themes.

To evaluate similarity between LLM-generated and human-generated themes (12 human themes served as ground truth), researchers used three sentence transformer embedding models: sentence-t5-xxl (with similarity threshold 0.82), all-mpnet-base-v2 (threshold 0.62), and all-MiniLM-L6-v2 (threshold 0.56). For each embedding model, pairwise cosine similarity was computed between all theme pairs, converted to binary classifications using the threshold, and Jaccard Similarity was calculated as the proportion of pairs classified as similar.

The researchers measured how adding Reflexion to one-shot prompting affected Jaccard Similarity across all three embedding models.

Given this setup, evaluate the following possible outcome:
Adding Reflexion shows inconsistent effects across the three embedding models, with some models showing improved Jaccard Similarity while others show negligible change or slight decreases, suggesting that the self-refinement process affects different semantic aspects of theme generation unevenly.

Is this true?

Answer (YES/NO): NO